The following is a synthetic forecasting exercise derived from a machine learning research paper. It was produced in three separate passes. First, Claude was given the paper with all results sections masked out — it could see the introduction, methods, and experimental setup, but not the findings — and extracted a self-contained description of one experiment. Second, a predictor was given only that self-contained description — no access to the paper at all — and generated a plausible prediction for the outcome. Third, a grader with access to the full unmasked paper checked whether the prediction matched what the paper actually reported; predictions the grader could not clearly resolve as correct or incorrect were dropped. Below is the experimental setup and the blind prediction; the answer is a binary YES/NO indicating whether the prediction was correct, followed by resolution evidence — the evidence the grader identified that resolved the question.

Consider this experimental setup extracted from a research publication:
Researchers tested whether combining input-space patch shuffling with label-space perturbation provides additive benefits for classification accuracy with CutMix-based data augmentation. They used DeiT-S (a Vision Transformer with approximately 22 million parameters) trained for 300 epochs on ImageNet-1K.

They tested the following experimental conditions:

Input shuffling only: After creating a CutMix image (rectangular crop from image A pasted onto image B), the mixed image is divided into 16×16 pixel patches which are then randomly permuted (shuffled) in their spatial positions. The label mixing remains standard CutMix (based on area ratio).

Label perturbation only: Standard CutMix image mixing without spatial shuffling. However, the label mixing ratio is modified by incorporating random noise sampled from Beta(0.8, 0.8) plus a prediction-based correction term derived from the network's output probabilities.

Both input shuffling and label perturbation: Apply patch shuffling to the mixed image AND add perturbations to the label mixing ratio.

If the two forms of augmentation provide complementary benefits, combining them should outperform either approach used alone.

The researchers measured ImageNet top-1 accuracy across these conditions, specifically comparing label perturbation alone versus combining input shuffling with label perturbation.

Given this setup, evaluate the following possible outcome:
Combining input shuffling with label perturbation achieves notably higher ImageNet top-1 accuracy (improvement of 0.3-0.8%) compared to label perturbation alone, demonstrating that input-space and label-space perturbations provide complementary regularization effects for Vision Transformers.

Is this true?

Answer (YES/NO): NO